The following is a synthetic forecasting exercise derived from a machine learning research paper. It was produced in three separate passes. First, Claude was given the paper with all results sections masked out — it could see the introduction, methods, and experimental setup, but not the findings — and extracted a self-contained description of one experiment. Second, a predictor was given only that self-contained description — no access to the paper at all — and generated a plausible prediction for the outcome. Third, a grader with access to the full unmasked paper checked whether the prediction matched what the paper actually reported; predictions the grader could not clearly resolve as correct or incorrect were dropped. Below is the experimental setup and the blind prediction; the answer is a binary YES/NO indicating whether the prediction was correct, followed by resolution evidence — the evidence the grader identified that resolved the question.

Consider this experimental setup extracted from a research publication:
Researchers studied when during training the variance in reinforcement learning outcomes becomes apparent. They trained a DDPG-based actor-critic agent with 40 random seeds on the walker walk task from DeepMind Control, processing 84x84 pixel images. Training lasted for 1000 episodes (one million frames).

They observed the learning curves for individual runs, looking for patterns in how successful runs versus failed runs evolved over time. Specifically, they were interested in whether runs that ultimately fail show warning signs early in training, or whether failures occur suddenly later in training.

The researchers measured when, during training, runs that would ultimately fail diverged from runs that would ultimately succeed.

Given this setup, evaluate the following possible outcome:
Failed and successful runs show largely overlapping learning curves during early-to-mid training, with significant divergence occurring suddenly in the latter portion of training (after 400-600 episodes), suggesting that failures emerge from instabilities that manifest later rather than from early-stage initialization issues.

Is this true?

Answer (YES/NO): NO